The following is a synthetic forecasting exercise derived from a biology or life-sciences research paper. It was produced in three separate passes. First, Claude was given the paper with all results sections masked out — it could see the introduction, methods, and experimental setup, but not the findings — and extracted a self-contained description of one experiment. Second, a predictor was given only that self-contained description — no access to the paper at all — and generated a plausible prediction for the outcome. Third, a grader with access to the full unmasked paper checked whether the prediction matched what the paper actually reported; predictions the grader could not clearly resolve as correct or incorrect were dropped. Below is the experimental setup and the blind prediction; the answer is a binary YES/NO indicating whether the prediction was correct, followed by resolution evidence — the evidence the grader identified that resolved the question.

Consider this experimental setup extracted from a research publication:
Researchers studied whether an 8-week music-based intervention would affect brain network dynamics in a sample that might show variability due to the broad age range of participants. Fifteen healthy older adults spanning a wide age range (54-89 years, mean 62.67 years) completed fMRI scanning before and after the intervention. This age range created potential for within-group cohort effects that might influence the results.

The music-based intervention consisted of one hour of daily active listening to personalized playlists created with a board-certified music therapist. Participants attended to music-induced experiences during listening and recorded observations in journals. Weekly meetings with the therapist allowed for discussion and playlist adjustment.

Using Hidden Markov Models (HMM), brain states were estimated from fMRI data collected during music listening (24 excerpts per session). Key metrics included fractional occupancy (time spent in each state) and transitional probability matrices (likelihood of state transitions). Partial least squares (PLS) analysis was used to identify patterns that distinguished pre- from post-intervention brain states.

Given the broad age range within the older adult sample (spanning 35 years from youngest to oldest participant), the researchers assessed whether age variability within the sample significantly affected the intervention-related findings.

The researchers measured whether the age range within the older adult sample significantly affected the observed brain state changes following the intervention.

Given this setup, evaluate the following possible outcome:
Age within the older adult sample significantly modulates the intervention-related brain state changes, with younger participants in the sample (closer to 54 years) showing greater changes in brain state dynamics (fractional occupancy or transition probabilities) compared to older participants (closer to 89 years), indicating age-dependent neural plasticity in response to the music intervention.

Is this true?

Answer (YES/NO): NO